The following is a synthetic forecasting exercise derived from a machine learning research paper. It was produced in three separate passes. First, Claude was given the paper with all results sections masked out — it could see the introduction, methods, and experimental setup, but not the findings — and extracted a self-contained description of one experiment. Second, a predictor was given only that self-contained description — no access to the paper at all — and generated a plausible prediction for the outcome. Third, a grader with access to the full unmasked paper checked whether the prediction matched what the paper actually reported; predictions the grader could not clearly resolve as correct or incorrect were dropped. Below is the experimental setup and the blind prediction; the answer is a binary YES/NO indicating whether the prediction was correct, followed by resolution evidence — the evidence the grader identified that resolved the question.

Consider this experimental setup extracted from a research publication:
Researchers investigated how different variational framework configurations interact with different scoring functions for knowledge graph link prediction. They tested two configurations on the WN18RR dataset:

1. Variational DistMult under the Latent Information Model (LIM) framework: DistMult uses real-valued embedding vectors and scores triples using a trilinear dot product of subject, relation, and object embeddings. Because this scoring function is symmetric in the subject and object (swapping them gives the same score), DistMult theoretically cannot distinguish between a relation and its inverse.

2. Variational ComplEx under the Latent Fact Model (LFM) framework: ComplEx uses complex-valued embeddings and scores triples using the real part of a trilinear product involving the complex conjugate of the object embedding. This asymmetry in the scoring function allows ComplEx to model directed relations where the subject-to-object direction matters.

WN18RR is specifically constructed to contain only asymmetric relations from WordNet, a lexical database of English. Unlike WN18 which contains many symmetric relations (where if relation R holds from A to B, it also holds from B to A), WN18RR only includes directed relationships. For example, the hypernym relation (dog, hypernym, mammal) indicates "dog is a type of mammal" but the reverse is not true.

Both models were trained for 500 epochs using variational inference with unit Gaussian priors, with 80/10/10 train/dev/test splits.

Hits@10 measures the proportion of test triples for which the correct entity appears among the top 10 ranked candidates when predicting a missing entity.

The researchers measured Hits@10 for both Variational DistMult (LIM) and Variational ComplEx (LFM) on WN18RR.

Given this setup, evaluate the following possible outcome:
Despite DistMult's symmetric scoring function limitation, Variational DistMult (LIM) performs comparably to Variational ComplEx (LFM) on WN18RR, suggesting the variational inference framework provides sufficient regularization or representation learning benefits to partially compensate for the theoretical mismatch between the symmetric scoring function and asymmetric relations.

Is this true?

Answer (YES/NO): NO